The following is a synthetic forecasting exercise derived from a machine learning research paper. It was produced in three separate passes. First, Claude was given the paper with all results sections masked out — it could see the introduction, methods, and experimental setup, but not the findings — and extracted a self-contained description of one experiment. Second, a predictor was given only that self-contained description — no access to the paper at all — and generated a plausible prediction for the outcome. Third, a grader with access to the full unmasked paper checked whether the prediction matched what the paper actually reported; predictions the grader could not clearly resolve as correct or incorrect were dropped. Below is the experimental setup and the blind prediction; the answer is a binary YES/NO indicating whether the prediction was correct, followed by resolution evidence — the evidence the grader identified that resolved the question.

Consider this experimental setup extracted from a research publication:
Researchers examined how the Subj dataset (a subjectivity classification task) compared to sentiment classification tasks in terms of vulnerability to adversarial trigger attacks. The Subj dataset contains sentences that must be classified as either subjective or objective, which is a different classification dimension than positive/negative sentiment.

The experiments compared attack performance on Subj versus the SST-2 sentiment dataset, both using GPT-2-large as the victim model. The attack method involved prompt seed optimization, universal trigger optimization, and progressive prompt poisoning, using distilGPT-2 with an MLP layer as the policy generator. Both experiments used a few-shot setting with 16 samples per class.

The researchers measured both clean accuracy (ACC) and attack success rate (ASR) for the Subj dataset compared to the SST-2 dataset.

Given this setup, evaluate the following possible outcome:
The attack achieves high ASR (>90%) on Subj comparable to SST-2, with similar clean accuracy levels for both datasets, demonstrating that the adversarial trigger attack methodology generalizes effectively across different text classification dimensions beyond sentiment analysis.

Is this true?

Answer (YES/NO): NO